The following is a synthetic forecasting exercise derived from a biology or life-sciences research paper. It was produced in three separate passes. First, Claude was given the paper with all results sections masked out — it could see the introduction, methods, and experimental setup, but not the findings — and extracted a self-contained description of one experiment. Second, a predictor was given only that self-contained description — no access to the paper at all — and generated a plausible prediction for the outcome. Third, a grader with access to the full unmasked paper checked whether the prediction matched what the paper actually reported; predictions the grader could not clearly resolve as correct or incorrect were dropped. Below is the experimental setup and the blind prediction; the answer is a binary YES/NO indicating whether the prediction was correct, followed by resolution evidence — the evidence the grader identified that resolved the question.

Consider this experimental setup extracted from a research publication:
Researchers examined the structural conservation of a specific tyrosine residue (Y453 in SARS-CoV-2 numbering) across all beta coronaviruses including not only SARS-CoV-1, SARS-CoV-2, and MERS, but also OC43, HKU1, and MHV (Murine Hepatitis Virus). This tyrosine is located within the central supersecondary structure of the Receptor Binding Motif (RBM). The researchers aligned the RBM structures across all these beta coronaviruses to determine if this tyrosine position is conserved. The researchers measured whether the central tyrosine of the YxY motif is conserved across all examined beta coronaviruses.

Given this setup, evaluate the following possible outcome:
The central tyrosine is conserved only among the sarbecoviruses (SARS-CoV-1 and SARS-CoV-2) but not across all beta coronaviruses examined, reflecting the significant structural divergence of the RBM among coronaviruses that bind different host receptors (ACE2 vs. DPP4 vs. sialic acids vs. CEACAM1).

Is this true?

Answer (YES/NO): NO